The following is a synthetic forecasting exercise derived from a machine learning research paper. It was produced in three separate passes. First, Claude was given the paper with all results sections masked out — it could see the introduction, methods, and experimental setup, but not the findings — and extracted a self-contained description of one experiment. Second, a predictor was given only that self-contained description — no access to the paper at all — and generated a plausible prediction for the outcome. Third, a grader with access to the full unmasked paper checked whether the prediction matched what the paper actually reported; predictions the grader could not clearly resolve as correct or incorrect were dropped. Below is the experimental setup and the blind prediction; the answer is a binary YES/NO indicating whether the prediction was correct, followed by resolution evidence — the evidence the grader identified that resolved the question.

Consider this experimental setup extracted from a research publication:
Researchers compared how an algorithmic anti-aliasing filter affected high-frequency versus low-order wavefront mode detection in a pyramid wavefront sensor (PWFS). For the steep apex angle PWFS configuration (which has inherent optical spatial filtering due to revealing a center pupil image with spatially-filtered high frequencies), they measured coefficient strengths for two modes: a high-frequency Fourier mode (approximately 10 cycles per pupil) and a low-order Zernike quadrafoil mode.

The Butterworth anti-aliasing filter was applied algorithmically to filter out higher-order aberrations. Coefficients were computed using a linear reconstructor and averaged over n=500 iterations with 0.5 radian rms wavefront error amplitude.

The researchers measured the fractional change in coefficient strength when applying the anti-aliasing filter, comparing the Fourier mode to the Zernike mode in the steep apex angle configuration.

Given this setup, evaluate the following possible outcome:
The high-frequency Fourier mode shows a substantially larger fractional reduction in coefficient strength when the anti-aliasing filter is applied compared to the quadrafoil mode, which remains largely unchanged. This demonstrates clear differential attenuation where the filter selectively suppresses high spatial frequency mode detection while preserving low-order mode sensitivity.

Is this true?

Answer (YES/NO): NO